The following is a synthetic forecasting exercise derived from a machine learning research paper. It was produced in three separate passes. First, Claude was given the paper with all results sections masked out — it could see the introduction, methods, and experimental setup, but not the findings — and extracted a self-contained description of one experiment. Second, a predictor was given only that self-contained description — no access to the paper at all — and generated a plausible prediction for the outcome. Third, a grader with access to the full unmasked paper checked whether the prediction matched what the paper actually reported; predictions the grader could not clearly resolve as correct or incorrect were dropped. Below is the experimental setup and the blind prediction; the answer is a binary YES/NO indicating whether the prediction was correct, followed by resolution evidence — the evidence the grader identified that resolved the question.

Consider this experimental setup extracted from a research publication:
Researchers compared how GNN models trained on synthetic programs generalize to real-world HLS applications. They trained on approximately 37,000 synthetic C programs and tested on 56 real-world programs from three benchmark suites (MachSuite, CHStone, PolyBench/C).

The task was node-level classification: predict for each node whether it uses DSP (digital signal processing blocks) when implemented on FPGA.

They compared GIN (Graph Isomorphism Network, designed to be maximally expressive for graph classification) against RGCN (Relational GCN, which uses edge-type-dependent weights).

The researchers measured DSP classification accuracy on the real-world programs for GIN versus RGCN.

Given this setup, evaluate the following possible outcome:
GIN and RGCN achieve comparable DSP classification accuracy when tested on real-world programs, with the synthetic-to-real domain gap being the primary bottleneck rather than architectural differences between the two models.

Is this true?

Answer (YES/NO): NO